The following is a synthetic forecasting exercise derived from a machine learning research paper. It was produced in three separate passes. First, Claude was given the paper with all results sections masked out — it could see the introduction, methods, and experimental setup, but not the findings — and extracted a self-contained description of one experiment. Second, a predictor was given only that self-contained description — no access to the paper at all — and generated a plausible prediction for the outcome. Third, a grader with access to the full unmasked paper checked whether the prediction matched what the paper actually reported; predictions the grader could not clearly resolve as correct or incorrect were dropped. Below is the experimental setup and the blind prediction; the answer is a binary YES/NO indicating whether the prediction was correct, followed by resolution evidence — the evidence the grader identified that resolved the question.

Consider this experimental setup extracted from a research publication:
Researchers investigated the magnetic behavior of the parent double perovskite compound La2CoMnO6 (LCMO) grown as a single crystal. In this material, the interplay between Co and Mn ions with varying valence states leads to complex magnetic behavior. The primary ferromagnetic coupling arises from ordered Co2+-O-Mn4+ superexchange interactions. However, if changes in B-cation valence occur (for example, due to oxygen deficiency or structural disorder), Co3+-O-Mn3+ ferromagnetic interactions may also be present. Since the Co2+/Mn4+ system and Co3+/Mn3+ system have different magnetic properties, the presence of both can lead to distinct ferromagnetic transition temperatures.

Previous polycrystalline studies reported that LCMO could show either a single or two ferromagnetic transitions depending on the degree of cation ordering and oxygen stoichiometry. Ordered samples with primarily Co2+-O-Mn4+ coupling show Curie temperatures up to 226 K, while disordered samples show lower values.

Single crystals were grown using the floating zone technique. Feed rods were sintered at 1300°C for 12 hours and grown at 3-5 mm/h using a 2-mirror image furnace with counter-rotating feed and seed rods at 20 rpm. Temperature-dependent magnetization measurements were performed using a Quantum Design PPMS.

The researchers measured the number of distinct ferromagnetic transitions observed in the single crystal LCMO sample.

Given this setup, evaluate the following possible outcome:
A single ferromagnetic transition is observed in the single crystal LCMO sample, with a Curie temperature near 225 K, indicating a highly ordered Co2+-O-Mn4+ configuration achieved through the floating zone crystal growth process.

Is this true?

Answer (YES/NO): NO